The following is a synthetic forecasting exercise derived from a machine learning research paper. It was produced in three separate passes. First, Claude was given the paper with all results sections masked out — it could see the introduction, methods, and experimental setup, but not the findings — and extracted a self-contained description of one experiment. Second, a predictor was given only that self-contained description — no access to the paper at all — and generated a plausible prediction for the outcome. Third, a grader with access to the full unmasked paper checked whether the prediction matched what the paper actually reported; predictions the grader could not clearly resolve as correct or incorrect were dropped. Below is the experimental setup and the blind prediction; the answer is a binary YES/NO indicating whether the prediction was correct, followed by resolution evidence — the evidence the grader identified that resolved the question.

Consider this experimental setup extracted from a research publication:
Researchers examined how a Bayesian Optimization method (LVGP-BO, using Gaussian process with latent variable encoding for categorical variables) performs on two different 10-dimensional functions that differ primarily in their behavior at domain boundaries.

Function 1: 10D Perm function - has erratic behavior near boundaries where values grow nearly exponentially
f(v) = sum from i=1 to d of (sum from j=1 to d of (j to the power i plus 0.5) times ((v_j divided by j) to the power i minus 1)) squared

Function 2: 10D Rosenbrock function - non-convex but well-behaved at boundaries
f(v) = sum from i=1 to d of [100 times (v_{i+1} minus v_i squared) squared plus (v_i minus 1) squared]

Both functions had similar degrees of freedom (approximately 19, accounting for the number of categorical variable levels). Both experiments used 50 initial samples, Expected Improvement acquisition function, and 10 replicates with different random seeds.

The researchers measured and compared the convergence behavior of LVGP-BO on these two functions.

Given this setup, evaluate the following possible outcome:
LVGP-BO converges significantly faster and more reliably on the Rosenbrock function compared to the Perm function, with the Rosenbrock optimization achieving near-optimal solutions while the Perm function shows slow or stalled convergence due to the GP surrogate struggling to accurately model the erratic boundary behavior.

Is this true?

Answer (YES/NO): YES